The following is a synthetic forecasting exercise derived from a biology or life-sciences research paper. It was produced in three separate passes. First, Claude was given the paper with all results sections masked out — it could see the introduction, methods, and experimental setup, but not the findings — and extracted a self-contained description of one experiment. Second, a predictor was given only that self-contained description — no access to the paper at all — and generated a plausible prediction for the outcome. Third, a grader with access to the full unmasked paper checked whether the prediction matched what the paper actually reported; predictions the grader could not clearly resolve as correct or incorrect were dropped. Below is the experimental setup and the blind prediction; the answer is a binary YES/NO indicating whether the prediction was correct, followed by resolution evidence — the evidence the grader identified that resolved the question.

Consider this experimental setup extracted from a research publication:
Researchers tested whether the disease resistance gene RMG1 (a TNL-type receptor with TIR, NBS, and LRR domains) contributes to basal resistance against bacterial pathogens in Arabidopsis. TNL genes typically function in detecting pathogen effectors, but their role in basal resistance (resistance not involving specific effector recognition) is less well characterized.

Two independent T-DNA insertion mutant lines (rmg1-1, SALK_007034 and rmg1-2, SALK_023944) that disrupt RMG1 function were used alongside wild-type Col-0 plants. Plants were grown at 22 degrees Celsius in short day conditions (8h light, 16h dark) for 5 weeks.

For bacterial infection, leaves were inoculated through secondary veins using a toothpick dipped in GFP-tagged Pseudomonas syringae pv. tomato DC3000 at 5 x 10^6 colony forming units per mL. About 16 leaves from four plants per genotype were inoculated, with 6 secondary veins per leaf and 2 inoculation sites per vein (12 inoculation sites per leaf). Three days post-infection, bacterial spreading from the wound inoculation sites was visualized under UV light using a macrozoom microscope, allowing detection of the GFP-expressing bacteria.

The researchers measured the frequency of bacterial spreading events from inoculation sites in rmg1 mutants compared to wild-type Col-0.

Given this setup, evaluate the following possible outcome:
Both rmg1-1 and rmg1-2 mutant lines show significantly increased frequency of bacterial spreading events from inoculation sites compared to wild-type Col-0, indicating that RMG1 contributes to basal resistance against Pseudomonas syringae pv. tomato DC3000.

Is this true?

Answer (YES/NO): YES